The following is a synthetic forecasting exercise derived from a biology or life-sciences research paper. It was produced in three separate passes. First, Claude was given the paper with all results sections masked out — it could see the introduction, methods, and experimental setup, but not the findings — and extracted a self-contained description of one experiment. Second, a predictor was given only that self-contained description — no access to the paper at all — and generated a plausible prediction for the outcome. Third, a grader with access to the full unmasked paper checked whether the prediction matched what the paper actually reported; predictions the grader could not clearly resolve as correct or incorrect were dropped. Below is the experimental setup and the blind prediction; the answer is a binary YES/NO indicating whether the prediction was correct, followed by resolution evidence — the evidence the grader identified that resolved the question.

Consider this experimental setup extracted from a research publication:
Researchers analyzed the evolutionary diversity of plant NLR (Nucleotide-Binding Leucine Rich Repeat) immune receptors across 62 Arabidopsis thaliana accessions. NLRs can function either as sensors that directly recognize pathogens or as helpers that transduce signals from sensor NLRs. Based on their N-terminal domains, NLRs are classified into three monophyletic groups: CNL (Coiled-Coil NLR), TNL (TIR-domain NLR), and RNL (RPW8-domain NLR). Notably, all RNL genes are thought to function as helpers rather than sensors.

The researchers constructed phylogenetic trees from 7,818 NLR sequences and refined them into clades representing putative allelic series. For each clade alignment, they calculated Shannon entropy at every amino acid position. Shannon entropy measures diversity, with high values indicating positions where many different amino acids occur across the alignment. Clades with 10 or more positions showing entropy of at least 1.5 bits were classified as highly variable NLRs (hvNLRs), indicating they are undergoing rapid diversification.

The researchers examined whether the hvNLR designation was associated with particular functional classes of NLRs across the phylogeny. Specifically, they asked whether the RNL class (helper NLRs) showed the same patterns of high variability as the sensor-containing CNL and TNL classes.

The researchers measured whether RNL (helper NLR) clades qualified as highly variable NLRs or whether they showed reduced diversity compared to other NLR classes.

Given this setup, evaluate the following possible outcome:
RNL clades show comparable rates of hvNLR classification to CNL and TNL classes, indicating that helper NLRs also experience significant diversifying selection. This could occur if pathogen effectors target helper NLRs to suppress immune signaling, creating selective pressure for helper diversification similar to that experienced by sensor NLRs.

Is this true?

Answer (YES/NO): NO